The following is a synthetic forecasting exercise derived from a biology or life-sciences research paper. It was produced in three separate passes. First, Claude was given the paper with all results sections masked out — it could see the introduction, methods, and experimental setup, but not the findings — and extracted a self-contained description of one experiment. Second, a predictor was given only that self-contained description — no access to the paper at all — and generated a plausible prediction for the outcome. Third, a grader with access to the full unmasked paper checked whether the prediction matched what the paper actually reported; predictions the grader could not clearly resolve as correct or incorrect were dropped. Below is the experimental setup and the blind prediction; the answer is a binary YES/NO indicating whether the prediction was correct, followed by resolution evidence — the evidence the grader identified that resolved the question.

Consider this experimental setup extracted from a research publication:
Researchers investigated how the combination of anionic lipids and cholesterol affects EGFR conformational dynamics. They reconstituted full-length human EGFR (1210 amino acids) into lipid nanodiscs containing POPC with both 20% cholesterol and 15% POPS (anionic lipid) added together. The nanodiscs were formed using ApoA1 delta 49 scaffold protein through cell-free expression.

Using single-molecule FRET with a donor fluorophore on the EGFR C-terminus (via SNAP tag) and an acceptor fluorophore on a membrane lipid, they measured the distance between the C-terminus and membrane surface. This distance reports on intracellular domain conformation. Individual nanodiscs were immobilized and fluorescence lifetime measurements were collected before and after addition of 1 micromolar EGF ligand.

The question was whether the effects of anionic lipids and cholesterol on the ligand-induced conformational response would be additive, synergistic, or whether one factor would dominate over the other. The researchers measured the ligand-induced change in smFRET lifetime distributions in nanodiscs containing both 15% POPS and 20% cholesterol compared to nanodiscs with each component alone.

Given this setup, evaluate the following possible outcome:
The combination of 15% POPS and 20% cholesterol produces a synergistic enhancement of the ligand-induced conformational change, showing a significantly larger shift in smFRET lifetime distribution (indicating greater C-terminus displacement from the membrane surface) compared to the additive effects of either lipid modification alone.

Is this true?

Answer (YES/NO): NO